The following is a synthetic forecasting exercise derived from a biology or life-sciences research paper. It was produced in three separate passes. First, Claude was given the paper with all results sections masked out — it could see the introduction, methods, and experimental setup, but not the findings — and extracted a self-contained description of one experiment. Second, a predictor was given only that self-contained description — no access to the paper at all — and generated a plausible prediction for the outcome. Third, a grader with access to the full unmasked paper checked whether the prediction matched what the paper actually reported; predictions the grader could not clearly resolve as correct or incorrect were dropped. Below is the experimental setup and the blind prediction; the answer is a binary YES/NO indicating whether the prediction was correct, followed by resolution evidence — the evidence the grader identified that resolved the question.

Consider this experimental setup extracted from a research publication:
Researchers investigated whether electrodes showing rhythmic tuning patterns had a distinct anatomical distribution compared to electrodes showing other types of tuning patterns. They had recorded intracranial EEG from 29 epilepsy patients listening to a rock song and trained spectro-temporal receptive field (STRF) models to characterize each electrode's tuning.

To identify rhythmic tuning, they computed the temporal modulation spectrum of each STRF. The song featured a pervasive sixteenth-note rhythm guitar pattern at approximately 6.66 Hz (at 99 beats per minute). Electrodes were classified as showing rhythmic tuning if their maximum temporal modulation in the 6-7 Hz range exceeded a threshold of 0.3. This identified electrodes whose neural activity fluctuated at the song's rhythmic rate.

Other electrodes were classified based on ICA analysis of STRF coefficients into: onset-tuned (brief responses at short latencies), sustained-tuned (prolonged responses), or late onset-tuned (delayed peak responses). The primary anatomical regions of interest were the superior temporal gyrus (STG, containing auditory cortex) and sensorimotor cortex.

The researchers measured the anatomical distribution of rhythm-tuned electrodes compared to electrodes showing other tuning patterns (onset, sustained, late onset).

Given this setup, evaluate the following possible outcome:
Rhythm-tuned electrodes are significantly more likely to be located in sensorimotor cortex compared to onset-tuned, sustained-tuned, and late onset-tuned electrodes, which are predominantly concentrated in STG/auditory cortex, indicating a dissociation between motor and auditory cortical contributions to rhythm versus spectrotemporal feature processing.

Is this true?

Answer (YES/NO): NO